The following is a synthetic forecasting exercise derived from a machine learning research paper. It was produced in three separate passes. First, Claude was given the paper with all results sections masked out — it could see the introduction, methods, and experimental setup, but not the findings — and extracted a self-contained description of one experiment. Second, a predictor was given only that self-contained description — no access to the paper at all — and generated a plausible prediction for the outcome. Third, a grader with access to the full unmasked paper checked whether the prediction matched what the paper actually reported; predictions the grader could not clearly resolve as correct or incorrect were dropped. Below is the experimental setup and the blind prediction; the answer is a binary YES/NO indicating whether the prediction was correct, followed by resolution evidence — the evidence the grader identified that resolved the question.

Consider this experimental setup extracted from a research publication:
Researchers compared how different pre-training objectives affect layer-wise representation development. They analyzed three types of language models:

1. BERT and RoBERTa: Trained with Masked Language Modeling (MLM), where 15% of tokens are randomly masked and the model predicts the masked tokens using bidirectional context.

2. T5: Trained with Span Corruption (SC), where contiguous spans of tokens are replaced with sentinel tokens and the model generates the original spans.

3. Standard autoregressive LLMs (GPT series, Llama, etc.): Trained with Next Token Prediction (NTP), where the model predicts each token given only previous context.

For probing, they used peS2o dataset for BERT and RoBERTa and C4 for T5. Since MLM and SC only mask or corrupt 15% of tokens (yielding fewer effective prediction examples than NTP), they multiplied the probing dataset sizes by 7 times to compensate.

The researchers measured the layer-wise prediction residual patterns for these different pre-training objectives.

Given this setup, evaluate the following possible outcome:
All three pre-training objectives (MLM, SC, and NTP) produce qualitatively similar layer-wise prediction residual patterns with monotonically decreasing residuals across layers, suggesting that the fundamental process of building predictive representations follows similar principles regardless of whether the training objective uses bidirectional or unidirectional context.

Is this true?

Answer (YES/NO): NO